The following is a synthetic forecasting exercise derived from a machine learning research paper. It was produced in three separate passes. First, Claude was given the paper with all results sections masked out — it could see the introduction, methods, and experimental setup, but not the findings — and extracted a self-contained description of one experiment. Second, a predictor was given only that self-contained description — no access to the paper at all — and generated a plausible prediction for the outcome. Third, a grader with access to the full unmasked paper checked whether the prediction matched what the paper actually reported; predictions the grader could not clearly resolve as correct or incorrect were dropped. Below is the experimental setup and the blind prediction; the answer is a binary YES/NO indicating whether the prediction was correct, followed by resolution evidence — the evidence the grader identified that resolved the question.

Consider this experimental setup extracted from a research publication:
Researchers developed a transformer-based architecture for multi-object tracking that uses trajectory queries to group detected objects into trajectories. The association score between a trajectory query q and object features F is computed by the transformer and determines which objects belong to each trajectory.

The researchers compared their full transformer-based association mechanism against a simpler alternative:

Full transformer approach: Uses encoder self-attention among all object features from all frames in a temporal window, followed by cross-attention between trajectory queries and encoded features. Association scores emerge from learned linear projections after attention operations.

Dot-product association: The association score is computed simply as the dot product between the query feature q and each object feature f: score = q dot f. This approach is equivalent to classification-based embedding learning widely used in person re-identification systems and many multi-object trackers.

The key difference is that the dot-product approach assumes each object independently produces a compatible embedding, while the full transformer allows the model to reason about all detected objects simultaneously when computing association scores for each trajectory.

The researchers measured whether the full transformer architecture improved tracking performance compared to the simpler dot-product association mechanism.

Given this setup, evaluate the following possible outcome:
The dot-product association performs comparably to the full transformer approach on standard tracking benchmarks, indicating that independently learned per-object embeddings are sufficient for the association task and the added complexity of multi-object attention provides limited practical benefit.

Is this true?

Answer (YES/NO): NO